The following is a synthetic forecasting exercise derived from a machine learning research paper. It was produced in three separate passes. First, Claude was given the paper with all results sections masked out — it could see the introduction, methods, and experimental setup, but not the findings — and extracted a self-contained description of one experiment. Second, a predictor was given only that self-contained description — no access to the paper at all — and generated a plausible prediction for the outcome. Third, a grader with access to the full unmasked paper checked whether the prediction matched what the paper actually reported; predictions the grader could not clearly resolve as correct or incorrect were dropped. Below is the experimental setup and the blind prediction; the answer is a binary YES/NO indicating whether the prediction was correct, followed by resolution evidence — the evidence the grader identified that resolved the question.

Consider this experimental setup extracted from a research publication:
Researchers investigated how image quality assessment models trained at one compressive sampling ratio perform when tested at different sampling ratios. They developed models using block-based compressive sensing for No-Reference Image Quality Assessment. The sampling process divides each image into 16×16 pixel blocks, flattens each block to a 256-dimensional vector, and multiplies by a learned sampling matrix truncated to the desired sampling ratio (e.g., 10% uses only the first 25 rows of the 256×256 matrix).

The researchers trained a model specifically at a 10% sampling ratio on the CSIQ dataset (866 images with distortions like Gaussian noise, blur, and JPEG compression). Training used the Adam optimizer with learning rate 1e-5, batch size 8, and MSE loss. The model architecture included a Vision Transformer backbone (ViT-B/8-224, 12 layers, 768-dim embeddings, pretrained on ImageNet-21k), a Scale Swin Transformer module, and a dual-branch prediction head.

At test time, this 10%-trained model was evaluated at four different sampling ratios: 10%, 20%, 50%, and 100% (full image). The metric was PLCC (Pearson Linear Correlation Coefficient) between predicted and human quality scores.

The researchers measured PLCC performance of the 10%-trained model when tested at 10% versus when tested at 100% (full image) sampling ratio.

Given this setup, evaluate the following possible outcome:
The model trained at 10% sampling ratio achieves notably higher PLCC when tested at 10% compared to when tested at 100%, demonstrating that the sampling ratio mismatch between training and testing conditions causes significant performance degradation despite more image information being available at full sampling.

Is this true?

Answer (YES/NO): YES